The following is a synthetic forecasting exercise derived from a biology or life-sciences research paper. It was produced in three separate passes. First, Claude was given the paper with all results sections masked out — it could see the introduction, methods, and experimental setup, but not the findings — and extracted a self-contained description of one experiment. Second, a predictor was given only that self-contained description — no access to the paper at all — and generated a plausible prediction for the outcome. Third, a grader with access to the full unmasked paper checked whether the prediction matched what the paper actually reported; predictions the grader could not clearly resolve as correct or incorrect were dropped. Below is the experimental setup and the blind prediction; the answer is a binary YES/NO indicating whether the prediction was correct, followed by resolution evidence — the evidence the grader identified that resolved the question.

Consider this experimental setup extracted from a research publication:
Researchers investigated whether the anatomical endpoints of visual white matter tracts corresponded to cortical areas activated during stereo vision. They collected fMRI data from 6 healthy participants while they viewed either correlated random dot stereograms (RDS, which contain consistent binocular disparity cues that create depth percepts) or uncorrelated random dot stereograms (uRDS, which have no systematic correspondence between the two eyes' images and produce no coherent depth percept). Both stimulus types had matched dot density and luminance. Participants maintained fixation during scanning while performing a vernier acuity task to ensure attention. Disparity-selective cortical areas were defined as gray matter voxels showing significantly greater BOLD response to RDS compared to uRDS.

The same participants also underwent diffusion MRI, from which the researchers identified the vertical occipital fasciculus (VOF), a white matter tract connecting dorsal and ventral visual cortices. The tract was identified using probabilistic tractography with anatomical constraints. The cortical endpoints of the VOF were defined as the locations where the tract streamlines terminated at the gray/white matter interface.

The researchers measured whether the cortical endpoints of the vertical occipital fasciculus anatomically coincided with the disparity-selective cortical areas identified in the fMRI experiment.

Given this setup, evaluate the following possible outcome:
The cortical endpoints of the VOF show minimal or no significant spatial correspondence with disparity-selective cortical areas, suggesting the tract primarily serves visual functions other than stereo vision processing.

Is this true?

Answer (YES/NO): NO